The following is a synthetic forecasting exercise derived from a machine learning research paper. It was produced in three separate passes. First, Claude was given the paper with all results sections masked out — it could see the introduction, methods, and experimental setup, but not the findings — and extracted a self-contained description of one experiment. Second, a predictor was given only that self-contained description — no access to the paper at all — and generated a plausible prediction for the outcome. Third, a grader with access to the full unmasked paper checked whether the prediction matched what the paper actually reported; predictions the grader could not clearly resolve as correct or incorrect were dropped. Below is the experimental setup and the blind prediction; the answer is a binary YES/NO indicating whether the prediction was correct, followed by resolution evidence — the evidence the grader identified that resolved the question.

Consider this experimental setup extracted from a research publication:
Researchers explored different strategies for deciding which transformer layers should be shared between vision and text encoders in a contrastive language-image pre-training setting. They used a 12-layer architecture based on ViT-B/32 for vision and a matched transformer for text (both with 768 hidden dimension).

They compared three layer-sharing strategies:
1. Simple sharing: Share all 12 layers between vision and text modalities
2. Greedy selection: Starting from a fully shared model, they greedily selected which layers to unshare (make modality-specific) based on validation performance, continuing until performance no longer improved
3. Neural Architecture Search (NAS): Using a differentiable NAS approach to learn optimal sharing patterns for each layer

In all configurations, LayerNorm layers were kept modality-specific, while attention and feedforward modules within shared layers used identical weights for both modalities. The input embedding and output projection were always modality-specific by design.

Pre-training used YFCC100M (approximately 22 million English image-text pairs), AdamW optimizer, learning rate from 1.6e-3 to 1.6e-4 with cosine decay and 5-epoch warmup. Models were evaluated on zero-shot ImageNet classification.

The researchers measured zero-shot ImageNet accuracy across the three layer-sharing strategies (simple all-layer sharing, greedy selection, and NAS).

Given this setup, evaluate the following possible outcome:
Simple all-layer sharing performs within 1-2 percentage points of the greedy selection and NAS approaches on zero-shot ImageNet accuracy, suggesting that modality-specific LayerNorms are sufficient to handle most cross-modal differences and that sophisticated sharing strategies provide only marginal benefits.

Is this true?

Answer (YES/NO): NO